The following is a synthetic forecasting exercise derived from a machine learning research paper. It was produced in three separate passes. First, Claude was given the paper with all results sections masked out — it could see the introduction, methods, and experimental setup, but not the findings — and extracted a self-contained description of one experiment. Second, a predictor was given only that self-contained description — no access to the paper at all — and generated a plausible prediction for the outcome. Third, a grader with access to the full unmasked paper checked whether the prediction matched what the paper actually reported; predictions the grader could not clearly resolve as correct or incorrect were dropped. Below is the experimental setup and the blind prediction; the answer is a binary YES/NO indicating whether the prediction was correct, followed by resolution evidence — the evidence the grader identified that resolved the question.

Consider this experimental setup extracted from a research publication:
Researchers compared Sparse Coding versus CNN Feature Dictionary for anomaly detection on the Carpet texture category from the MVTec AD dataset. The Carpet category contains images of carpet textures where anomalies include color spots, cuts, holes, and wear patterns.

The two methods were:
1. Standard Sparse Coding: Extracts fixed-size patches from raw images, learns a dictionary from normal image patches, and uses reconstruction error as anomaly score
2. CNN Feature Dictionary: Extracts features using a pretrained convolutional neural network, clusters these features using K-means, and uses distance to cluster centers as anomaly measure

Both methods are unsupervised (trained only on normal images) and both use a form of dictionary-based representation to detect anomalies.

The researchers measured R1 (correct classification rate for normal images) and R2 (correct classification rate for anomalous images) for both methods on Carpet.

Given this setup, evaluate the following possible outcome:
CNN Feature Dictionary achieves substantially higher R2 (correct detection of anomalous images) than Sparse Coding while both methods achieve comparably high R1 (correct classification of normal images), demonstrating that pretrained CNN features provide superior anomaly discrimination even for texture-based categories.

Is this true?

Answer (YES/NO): NO